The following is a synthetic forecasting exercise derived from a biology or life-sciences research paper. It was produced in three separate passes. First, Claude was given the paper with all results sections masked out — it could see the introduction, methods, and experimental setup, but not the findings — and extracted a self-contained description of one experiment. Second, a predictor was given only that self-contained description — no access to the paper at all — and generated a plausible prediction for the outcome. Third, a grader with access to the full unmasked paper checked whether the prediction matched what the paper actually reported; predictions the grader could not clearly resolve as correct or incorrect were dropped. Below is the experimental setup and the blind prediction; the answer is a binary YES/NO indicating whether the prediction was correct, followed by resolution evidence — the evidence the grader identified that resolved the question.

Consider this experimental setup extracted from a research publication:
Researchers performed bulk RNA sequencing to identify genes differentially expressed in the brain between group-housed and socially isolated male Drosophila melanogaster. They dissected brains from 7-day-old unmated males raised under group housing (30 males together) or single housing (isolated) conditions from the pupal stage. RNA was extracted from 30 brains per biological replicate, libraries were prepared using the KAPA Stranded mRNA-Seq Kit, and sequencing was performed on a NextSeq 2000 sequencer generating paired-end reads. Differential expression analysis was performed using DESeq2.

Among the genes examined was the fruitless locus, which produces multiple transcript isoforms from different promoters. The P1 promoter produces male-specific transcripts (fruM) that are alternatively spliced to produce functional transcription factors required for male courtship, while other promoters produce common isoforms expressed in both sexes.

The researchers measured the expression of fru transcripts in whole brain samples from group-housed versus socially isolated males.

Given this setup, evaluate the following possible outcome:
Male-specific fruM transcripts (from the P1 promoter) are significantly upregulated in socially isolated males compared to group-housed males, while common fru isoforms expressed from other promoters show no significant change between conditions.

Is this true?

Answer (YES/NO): NO